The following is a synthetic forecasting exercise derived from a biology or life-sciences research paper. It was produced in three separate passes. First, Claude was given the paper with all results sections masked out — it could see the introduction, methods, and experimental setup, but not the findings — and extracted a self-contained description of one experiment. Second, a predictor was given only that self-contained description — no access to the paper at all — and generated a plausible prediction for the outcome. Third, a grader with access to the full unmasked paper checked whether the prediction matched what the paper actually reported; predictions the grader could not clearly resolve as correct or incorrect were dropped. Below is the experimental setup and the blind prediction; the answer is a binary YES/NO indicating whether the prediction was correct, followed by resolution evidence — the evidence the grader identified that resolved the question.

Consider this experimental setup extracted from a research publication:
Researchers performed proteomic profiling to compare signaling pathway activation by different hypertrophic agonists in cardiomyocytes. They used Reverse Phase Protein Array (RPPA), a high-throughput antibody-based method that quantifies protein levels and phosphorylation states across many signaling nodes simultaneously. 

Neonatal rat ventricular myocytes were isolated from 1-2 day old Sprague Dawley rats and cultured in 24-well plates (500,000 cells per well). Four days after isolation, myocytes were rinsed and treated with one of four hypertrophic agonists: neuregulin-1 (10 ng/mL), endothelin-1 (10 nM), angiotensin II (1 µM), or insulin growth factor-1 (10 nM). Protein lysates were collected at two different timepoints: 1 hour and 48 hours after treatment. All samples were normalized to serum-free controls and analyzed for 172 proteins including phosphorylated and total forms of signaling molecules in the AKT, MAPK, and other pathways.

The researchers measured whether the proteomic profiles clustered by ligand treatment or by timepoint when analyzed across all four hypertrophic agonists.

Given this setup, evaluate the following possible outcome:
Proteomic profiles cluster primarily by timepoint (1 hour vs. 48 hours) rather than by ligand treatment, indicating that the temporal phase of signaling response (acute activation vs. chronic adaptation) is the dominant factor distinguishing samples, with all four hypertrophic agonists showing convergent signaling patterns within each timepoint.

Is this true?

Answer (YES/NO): NO